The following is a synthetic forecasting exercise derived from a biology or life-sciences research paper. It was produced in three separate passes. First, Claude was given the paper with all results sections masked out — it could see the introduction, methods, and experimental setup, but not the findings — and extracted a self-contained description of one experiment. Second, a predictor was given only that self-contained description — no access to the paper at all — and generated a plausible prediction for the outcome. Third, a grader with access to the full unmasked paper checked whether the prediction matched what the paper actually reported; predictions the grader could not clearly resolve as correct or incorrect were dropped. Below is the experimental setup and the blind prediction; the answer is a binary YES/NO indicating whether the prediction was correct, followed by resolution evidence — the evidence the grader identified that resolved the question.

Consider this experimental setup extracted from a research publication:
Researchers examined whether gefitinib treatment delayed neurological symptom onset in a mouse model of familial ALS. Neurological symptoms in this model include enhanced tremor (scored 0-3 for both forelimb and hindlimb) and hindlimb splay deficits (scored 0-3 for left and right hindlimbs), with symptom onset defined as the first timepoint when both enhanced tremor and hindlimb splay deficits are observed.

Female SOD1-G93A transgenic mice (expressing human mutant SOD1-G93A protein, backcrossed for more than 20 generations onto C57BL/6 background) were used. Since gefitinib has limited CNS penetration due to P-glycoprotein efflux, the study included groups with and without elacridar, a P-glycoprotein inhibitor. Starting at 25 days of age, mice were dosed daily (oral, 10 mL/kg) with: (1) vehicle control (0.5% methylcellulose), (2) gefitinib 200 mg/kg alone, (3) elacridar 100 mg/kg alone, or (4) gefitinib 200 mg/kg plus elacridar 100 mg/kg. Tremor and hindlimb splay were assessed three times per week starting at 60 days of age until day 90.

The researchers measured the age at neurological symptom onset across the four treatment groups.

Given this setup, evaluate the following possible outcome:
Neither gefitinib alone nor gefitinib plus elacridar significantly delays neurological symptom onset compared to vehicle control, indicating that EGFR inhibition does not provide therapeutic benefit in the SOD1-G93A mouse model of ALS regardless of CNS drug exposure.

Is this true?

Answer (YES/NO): NO